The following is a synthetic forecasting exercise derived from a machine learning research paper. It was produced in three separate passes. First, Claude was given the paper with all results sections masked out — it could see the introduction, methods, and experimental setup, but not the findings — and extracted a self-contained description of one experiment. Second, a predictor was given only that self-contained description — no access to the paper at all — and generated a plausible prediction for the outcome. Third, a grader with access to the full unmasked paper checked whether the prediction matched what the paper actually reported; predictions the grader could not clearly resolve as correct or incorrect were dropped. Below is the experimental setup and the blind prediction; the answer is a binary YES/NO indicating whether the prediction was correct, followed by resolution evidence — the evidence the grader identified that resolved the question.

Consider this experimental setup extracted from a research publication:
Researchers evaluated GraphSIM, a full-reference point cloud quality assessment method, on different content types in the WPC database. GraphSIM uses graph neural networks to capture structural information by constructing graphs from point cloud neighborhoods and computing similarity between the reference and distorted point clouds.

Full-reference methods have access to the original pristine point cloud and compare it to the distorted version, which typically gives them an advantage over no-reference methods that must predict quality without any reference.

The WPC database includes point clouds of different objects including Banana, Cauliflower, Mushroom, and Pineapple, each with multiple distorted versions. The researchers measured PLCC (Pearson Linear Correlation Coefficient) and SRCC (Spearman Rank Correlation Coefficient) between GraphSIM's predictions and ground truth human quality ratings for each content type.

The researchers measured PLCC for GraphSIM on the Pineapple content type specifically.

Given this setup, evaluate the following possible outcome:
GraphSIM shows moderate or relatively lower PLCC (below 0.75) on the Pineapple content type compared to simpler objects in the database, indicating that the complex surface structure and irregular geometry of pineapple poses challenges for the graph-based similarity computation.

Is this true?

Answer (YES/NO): NO